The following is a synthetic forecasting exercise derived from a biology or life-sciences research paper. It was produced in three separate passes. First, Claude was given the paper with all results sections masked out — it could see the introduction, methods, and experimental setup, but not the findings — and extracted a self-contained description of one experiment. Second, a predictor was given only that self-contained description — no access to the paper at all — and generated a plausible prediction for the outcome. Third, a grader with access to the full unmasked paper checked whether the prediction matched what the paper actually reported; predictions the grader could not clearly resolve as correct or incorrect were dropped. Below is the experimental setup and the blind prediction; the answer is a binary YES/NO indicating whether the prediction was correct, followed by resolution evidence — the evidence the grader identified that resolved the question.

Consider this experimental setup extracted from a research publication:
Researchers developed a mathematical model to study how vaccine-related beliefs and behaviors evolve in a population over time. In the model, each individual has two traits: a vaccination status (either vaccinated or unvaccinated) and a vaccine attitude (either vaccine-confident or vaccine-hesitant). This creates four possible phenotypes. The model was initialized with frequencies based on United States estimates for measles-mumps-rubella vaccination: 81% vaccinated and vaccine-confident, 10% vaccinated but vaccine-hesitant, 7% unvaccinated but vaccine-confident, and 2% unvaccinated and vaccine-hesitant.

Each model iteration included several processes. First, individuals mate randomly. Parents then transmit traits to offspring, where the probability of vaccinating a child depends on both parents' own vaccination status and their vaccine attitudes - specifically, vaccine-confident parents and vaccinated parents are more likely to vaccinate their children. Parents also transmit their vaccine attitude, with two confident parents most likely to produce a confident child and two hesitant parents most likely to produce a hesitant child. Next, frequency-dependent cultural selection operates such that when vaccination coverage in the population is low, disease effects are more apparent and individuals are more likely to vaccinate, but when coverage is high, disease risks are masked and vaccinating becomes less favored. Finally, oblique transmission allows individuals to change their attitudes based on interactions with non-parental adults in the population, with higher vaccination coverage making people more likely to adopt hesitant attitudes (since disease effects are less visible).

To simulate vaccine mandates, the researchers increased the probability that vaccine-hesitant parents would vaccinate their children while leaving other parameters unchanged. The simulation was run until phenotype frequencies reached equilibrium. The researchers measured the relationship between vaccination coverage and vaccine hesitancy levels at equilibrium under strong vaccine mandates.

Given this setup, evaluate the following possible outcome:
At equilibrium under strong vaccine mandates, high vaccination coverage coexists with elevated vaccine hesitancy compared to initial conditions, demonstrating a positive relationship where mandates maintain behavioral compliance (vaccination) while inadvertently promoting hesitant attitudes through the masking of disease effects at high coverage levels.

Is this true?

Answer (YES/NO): YES